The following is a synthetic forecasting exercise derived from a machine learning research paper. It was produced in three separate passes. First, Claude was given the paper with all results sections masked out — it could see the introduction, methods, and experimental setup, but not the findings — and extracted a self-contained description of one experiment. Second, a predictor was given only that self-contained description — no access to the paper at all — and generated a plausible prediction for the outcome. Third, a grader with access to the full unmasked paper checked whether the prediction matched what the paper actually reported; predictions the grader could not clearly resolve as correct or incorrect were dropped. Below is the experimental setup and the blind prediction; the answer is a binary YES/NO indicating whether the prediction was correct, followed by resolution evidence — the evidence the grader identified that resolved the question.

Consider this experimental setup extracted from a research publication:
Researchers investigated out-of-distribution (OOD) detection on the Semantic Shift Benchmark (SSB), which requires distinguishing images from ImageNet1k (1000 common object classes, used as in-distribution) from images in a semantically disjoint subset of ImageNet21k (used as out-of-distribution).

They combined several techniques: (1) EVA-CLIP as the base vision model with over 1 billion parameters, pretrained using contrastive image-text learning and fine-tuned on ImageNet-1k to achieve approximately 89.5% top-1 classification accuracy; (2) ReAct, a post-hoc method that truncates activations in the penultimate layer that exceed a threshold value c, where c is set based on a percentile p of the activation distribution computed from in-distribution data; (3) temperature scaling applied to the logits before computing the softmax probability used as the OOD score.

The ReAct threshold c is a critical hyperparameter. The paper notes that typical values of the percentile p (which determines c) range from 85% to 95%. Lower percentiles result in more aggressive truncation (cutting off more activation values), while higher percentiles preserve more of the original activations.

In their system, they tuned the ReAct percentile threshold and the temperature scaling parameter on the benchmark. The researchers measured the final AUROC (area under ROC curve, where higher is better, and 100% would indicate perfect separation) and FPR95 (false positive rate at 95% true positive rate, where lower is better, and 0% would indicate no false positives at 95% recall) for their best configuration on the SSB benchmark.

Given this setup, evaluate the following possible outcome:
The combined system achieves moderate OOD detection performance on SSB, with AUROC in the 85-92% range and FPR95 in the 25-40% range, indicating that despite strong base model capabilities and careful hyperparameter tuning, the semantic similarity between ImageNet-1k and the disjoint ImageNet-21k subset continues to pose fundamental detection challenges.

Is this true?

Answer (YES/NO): NO